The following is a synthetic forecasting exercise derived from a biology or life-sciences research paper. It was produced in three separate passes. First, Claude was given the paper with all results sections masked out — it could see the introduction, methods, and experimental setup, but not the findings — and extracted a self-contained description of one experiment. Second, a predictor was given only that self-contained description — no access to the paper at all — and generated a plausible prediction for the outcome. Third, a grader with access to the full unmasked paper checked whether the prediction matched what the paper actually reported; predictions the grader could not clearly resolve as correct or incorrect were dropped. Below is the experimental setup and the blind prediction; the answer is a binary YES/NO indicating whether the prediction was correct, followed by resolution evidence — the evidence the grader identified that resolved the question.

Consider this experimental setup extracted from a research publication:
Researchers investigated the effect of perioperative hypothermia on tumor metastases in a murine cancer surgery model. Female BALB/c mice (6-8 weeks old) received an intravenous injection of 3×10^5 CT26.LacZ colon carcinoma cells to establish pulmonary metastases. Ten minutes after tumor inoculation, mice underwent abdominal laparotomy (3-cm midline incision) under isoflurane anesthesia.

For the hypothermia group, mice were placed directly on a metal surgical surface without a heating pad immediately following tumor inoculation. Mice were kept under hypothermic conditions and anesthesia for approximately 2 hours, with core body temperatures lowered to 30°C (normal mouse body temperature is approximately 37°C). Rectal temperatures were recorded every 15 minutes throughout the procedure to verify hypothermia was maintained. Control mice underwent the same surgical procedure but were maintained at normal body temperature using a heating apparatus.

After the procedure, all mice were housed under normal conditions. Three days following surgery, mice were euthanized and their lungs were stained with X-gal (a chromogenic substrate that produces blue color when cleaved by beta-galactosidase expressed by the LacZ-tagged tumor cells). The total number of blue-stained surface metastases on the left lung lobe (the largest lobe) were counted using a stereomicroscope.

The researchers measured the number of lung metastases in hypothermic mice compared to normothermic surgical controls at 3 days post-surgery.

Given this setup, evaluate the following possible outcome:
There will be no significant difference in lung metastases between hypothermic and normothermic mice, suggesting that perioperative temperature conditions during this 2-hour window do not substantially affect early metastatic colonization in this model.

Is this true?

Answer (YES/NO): YES